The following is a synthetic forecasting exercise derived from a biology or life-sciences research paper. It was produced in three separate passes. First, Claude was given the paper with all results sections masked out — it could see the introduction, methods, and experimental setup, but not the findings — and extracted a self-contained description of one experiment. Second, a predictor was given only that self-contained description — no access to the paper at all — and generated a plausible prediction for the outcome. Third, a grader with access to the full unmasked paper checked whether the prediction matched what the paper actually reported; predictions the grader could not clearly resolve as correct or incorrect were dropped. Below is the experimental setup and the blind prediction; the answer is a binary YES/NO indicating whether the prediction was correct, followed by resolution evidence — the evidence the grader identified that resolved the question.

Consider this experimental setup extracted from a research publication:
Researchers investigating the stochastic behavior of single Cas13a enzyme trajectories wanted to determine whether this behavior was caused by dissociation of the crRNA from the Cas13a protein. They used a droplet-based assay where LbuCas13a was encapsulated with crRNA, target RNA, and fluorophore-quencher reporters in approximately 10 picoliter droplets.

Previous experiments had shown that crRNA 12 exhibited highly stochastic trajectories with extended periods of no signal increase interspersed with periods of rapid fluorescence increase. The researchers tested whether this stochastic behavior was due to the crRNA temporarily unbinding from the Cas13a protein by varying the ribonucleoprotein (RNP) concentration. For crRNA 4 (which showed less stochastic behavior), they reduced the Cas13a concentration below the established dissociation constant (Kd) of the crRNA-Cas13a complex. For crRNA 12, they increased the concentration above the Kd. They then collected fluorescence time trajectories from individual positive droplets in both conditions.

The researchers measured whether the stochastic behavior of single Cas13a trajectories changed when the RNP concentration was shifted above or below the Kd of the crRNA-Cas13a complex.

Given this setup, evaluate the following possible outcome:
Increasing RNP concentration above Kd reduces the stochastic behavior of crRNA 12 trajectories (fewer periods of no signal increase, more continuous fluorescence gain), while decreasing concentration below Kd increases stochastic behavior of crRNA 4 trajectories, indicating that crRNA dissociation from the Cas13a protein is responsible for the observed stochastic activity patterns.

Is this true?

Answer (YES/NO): NO